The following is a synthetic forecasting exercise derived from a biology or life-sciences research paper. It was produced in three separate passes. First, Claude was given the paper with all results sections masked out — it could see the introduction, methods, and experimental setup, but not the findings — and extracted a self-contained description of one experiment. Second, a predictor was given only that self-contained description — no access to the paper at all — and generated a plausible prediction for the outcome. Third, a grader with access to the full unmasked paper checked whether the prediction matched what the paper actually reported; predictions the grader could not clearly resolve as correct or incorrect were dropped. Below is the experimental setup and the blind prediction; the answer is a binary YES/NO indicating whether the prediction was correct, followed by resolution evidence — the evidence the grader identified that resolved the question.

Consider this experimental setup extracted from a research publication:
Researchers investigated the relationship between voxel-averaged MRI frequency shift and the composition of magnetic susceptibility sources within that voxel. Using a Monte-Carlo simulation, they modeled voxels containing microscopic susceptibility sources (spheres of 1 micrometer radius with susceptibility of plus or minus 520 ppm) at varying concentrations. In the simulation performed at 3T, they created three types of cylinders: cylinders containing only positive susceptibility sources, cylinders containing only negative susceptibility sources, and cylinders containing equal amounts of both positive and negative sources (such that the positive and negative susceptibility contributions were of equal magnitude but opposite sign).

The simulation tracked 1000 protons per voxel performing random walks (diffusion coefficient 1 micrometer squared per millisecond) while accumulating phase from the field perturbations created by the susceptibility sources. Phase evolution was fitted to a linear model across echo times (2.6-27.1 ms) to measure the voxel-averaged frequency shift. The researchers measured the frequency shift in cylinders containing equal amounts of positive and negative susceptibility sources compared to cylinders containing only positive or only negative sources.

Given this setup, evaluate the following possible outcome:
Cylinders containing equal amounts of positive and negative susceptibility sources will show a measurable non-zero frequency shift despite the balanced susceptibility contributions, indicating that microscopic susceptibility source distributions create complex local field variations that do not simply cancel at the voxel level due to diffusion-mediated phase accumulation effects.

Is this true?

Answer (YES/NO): NO